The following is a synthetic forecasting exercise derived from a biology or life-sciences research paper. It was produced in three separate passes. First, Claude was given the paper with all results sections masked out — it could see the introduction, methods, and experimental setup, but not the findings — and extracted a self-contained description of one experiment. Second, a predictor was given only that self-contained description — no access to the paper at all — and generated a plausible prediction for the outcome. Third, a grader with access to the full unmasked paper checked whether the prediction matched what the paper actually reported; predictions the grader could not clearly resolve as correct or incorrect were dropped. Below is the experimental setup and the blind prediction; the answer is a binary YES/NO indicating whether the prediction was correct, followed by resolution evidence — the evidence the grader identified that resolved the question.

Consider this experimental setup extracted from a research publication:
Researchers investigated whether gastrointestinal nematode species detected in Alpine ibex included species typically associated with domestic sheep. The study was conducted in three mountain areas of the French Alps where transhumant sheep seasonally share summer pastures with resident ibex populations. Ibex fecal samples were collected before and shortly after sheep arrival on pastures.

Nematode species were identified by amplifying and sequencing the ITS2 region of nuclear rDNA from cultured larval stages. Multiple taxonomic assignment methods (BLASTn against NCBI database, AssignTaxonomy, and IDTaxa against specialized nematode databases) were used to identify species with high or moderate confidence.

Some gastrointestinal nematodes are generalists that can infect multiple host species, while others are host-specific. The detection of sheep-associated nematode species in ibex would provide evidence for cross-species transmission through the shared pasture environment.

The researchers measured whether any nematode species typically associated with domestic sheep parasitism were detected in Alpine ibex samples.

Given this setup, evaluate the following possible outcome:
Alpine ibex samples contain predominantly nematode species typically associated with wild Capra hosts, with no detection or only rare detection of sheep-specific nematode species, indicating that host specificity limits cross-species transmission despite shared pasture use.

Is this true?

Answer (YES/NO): NO